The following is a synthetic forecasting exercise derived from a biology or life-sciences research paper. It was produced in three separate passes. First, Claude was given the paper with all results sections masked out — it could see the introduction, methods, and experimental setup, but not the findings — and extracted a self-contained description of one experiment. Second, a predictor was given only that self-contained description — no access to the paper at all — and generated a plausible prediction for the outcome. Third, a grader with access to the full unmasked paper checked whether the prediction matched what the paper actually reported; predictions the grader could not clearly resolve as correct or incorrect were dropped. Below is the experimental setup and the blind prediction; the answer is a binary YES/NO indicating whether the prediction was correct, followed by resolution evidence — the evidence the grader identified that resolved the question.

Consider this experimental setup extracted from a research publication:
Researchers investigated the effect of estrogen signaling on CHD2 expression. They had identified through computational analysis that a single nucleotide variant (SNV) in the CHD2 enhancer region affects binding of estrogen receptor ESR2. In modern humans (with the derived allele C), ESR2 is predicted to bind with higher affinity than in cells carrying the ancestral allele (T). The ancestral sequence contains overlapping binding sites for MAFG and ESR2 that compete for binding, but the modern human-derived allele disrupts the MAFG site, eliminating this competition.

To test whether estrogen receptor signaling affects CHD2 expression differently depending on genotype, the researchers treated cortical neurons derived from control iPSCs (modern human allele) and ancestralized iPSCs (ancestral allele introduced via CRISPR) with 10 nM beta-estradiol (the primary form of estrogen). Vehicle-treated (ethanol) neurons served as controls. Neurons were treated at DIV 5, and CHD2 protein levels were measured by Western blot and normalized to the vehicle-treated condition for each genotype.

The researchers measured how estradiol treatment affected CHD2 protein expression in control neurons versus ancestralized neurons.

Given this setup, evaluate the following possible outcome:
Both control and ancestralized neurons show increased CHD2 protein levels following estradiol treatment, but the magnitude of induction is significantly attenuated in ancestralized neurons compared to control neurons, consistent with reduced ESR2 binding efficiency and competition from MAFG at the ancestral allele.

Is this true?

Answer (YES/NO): NO